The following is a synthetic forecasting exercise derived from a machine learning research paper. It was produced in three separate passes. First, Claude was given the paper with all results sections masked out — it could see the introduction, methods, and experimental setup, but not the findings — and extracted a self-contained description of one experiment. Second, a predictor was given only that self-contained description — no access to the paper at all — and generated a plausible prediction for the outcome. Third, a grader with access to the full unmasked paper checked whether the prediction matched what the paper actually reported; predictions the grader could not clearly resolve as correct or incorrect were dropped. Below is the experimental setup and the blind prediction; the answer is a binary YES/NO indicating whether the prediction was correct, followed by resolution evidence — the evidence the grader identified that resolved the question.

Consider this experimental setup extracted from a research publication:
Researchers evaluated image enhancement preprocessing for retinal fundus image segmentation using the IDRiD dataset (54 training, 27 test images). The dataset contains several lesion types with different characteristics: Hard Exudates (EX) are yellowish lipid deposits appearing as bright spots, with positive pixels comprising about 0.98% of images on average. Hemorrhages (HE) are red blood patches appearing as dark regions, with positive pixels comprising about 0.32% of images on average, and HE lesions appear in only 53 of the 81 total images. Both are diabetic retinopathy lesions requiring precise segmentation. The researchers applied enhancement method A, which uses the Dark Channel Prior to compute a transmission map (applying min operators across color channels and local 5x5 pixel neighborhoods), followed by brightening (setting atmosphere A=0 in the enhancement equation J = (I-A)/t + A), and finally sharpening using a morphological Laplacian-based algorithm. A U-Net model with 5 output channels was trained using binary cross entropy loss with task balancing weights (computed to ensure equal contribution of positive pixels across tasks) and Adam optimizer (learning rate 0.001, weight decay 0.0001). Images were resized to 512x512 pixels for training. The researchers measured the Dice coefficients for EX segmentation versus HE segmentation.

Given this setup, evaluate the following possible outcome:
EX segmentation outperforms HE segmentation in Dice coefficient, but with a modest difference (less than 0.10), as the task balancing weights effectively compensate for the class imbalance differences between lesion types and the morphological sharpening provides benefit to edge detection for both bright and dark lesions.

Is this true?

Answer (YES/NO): NO